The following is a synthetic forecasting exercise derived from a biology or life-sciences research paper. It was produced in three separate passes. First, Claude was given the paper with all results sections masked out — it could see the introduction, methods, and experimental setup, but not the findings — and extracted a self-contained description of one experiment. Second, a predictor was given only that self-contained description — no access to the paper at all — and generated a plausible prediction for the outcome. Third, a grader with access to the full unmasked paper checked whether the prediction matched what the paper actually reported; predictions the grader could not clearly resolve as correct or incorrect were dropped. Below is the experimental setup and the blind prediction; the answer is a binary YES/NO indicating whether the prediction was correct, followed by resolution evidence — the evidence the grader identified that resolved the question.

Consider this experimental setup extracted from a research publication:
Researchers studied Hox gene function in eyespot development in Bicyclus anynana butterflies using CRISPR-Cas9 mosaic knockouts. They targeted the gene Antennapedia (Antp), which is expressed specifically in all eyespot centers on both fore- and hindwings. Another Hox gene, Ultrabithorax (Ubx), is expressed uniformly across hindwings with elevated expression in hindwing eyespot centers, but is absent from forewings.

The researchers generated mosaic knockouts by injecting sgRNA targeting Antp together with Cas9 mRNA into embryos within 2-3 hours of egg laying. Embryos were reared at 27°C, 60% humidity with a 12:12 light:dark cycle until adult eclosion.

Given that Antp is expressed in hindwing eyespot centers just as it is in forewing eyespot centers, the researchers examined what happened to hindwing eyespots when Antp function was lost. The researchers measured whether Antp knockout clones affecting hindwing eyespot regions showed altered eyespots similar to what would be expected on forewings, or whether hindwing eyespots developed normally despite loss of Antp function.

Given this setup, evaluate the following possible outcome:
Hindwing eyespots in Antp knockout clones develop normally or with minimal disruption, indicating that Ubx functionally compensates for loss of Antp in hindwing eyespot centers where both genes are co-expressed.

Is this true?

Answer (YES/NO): NO